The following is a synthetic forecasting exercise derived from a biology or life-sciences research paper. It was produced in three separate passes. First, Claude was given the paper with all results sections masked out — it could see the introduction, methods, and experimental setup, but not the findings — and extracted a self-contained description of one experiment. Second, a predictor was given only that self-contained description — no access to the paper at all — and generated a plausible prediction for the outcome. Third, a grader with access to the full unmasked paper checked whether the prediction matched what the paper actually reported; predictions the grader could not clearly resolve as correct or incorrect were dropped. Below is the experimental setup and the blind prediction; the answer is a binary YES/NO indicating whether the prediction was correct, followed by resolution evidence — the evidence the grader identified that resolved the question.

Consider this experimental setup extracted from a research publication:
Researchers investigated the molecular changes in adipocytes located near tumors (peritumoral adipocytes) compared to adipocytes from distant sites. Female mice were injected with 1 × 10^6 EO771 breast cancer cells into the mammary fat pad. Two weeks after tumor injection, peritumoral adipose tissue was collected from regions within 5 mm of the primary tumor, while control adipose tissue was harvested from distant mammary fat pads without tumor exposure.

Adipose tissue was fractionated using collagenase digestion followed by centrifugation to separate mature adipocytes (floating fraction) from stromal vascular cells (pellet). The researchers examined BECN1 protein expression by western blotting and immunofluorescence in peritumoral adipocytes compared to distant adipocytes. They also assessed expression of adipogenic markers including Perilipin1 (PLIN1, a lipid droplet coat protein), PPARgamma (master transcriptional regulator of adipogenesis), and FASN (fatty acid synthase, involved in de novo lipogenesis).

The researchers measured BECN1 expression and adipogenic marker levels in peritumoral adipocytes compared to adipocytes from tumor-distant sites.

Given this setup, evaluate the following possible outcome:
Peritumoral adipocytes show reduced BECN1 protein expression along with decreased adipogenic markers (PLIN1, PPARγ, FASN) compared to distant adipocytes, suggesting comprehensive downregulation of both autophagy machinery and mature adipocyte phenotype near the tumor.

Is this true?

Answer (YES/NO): YES